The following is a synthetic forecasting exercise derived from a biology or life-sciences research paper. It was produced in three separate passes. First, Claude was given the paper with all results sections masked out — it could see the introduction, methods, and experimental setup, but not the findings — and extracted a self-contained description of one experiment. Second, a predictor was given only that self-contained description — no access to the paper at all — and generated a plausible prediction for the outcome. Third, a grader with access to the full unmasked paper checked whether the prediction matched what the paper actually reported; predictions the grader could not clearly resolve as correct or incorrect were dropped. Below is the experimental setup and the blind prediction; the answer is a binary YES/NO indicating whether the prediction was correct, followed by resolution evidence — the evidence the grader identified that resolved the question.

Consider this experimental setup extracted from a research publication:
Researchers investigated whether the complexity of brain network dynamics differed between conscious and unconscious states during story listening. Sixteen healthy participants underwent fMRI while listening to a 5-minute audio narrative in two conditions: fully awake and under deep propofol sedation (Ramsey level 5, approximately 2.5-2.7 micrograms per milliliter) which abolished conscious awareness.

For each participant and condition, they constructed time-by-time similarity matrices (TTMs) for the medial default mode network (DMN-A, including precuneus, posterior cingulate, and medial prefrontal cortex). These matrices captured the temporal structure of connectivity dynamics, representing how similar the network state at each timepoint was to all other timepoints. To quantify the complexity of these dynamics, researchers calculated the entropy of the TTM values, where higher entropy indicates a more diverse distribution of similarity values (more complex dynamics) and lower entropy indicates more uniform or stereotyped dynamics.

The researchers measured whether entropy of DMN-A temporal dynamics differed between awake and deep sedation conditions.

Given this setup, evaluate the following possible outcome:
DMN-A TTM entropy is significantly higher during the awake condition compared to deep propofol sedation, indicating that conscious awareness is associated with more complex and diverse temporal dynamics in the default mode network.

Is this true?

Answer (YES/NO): YES